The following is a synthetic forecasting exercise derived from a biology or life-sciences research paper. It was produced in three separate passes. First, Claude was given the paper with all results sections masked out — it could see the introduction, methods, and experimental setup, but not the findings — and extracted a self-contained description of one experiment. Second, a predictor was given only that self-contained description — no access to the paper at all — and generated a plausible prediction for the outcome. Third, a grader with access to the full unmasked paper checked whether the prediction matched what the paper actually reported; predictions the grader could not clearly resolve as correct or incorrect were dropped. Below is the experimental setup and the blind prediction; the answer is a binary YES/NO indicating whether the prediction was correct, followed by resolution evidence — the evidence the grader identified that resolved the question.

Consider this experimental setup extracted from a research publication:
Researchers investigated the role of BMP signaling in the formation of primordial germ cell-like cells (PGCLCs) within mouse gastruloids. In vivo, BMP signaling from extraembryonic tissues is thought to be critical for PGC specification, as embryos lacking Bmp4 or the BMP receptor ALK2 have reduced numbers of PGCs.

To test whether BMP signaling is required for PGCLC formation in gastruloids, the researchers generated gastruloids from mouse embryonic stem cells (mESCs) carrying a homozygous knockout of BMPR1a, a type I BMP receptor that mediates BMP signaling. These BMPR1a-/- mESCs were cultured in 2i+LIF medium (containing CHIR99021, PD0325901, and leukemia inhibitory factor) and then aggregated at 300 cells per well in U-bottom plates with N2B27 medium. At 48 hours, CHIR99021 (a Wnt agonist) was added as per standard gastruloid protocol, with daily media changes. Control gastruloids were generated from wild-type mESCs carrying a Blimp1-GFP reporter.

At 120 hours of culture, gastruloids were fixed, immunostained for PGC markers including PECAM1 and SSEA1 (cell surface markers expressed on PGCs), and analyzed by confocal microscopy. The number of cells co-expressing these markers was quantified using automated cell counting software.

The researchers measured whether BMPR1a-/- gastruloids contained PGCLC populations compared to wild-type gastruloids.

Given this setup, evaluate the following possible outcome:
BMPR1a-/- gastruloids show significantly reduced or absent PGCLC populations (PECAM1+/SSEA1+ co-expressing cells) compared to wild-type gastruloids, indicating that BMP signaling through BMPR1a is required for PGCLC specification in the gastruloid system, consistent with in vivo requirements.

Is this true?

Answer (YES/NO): NO